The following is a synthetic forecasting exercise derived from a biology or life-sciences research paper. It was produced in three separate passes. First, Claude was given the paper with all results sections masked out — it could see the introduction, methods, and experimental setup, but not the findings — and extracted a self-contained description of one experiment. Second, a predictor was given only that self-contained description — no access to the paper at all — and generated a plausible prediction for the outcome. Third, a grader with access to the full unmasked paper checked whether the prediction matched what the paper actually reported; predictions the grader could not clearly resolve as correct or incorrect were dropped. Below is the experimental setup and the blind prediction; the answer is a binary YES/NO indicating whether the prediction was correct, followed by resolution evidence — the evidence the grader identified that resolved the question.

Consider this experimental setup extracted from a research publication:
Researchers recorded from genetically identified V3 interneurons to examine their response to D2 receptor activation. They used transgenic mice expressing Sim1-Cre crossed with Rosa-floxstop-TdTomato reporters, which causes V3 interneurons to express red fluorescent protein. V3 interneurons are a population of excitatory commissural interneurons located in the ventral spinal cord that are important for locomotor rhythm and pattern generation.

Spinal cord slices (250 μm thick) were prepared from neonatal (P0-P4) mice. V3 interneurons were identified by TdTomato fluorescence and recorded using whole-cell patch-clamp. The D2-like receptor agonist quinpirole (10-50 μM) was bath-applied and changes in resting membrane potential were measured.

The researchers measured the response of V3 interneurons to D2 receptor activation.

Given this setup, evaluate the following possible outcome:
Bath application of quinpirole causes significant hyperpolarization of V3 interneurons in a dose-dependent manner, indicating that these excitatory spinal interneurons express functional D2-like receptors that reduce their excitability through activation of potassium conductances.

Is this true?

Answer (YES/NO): NO